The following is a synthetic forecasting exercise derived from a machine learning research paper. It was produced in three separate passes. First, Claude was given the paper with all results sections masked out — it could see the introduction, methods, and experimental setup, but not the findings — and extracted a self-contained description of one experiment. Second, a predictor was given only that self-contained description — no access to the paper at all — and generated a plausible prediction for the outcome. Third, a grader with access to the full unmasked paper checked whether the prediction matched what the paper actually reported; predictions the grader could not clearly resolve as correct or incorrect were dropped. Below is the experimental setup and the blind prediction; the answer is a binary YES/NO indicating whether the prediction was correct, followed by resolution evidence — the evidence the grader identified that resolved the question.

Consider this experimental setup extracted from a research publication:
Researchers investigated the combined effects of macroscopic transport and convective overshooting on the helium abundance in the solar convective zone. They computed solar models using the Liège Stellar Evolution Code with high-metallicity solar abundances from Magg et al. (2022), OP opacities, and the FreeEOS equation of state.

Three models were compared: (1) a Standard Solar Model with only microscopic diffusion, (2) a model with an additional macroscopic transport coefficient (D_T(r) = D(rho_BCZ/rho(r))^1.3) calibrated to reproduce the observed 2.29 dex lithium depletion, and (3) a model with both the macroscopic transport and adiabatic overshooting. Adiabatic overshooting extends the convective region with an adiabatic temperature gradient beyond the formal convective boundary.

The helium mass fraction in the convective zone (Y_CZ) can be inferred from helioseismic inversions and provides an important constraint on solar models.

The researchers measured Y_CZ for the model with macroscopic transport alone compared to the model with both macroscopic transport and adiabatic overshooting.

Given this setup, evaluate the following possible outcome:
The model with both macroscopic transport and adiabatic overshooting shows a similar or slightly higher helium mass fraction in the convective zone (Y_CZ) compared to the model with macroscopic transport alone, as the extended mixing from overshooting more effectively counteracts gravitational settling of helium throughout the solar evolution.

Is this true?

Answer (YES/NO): NO